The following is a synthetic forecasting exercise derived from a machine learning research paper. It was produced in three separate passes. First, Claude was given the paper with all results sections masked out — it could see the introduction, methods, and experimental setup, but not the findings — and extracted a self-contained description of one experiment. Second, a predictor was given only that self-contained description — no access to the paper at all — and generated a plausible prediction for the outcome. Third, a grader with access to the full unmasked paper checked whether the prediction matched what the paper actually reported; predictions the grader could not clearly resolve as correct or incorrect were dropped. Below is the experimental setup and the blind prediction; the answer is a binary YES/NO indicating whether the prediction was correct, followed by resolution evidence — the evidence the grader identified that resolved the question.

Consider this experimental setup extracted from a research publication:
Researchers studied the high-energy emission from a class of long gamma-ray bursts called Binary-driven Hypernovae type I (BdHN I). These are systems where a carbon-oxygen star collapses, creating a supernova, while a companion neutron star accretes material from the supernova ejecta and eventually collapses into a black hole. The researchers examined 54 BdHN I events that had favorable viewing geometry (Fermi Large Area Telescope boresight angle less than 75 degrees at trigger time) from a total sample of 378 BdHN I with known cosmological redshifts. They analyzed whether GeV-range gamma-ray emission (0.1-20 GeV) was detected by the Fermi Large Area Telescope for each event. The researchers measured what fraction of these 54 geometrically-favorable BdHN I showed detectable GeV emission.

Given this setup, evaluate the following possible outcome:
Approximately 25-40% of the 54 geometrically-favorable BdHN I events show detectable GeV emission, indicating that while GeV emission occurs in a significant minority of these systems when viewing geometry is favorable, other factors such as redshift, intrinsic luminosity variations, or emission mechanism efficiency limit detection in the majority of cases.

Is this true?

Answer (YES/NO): NO